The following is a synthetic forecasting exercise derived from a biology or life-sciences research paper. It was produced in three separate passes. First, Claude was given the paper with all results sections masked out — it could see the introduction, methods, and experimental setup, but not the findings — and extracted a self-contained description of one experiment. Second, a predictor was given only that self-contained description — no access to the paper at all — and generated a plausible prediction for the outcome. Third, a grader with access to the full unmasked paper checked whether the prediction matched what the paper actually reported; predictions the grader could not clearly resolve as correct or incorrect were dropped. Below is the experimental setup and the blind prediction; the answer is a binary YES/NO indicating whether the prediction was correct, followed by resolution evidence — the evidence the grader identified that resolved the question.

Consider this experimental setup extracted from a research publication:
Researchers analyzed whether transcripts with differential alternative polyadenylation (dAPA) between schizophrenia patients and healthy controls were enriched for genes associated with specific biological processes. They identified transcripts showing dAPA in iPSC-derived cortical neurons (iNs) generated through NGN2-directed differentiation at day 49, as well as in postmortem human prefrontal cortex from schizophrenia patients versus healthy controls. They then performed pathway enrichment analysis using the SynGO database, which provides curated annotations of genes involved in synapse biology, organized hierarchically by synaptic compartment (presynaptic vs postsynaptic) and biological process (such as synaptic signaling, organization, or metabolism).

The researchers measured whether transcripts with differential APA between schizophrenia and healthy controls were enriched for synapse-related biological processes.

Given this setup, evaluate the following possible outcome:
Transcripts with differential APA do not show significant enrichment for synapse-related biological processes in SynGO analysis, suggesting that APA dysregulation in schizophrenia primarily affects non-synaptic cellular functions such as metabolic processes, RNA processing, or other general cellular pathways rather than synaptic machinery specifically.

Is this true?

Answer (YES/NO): NO